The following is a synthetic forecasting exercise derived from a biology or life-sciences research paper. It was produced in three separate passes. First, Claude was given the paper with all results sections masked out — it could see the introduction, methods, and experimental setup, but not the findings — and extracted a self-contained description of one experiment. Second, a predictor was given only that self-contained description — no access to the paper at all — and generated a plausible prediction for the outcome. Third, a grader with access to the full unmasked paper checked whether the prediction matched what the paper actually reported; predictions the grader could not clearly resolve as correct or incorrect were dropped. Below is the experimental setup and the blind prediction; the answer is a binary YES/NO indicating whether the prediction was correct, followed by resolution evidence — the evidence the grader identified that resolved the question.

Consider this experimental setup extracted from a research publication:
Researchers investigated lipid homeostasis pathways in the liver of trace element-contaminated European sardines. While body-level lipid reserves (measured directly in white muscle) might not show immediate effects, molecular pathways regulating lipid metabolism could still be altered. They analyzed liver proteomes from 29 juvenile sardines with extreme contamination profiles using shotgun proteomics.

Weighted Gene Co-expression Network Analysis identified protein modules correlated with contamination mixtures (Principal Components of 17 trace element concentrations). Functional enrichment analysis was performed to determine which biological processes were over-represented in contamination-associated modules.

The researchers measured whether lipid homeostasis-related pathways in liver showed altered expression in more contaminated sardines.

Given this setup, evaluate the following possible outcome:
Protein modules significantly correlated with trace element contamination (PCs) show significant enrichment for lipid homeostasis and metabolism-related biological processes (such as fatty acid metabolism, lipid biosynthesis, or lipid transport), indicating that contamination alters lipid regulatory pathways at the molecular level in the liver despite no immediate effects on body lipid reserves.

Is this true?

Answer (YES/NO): YES